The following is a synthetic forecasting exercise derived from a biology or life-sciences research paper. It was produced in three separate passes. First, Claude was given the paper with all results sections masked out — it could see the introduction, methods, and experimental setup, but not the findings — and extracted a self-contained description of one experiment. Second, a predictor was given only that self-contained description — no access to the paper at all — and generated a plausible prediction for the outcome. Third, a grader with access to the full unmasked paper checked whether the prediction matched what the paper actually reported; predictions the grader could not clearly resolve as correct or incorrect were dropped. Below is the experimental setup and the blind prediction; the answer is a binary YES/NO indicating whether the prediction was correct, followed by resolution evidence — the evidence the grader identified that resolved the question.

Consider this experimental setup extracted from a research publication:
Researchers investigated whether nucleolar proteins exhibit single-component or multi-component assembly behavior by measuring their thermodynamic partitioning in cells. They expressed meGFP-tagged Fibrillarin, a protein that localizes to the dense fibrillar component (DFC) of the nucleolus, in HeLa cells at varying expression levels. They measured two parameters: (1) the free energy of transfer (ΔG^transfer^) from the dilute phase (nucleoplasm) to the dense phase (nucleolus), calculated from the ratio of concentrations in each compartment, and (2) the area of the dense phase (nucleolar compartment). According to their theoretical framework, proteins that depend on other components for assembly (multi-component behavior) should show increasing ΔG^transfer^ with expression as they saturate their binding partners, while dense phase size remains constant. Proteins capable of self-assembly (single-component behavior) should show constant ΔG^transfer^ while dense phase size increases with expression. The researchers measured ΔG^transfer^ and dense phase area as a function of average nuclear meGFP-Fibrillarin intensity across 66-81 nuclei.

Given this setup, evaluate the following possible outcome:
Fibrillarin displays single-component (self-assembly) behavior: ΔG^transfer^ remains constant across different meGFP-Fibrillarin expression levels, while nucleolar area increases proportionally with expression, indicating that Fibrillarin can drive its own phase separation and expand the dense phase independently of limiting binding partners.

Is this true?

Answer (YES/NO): NO